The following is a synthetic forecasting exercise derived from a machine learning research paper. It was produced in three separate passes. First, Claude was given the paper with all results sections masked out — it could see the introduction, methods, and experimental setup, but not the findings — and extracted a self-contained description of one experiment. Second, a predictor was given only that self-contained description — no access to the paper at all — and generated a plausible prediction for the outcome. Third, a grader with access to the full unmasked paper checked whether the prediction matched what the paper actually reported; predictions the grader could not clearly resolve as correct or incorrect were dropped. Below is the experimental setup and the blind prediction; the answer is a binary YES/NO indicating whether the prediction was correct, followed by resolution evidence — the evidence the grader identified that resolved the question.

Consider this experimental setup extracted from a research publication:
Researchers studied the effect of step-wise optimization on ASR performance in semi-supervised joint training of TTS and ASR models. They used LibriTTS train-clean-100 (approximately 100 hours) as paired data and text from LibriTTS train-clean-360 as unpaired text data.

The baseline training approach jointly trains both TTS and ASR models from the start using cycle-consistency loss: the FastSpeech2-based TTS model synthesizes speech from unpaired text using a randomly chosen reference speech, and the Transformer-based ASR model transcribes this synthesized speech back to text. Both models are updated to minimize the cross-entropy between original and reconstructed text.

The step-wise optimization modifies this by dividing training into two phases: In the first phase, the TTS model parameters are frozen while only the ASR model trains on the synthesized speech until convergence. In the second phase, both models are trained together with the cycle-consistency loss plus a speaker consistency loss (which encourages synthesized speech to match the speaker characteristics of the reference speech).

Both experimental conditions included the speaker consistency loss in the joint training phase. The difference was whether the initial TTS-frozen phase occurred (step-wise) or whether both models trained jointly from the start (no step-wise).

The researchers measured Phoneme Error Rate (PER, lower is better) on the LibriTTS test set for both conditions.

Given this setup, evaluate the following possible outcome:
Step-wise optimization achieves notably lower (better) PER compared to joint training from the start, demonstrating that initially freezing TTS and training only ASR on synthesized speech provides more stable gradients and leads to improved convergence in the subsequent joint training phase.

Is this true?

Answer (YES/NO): YES